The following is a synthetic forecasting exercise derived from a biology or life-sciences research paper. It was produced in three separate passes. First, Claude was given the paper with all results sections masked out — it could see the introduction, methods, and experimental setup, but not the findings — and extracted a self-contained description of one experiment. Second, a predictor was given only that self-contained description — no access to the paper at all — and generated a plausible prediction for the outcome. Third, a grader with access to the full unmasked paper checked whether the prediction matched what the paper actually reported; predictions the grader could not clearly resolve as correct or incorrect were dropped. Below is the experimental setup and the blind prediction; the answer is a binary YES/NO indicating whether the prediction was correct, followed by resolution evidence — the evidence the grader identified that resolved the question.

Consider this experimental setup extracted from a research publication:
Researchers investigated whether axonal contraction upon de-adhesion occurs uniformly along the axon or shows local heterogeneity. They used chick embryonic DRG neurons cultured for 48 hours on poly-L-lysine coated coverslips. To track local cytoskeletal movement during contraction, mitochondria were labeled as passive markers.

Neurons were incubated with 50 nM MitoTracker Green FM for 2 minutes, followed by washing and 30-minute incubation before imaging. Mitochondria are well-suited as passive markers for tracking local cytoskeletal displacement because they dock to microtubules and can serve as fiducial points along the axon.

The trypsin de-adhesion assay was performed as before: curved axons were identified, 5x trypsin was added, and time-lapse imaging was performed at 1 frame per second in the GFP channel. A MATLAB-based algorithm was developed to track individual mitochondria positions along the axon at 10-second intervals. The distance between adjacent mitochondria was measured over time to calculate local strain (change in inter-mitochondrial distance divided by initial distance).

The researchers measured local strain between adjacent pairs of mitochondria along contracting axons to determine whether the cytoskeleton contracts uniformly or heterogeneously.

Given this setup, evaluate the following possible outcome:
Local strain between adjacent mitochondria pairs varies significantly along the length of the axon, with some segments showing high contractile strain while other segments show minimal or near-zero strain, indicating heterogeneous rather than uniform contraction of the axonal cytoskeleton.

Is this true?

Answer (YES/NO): YES